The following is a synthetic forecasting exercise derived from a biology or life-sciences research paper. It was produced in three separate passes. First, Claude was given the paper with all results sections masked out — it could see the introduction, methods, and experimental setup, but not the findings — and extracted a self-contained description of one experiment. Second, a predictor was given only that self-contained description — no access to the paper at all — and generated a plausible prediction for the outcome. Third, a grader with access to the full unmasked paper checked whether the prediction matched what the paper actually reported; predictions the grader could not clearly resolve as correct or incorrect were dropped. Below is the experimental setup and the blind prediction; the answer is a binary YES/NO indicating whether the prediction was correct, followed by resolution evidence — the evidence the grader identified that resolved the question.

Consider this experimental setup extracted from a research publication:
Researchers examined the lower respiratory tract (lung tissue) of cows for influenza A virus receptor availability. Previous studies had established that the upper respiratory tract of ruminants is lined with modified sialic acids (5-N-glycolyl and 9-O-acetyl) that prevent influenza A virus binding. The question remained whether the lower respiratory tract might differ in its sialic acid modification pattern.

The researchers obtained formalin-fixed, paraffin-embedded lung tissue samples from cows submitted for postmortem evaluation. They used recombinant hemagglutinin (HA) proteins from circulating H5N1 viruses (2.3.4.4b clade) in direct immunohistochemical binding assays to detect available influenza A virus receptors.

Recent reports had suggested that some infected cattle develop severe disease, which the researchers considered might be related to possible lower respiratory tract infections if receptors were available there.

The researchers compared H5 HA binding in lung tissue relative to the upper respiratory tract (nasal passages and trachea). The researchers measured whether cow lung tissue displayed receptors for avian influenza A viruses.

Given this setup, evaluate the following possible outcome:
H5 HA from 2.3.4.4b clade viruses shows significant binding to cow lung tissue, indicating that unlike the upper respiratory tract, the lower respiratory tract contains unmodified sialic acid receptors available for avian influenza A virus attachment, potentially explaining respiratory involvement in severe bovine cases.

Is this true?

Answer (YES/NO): YES